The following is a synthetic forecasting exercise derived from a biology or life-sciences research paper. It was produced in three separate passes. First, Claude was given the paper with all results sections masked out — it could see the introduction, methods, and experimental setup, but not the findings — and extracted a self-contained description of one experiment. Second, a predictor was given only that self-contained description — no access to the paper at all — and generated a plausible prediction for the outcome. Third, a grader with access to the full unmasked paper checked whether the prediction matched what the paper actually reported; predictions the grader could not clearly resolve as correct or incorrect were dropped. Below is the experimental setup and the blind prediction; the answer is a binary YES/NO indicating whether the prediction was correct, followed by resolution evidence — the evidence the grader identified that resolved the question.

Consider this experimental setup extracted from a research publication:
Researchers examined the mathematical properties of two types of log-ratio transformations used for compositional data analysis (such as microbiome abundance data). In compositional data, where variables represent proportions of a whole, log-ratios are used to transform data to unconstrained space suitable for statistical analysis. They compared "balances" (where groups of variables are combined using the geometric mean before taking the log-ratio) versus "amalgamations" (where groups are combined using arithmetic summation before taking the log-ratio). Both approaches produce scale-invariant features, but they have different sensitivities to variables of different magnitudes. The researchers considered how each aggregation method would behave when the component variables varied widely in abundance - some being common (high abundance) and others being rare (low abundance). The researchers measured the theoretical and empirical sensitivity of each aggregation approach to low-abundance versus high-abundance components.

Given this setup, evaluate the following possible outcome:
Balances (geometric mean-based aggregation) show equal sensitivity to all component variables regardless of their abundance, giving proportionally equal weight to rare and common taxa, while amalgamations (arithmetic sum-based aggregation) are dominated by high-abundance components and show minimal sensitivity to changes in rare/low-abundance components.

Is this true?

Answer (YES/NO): NO